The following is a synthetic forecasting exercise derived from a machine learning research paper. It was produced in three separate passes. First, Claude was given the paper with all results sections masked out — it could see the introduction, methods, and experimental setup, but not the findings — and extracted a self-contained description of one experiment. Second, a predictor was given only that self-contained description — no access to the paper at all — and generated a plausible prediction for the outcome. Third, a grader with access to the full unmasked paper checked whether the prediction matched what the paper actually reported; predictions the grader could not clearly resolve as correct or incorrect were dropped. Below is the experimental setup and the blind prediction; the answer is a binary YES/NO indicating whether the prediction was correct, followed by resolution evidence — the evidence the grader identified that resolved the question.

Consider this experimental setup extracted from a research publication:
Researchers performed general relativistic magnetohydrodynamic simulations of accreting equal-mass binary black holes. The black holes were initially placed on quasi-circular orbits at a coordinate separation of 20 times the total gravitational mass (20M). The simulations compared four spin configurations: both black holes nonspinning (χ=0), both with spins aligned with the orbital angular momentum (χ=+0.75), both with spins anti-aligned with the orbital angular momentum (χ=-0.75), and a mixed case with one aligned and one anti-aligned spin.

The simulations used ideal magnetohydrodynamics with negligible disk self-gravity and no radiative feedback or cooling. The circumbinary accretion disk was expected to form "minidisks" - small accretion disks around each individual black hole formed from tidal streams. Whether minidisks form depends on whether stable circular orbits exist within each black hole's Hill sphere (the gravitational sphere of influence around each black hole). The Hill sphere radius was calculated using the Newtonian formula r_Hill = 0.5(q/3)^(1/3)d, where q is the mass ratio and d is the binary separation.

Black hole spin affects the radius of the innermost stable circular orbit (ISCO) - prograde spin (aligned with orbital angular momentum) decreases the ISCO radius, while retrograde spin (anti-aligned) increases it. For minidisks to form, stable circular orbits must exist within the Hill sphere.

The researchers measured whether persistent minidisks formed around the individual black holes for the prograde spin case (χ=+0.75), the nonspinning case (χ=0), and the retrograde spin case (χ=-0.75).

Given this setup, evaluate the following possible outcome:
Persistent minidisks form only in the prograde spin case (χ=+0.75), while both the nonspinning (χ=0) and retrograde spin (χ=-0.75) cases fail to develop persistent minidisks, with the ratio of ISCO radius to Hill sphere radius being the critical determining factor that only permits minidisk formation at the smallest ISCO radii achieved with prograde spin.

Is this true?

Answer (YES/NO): NO